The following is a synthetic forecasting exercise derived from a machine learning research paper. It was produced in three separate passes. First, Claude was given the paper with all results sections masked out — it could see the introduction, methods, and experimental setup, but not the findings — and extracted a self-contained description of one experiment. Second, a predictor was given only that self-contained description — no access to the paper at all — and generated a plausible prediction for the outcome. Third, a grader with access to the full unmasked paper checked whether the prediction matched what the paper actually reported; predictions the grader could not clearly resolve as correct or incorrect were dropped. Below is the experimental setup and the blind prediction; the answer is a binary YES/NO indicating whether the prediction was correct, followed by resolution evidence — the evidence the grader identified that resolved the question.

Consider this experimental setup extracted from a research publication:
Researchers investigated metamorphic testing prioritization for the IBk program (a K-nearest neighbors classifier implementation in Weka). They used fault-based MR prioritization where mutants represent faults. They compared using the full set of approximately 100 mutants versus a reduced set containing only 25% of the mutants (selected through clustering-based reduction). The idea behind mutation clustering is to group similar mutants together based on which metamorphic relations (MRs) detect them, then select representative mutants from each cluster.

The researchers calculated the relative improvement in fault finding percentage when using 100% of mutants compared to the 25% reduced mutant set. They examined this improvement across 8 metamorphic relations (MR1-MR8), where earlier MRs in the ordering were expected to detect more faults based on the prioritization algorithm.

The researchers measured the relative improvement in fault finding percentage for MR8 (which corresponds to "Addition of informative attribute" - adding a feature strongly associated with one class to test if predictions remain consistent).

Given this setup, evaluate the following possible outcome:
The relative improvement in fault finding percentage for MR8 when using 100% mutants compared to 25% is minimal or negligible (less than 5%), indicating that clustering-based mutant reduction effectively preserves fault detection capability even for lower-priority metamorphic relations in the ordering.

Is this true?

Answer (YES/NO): NO